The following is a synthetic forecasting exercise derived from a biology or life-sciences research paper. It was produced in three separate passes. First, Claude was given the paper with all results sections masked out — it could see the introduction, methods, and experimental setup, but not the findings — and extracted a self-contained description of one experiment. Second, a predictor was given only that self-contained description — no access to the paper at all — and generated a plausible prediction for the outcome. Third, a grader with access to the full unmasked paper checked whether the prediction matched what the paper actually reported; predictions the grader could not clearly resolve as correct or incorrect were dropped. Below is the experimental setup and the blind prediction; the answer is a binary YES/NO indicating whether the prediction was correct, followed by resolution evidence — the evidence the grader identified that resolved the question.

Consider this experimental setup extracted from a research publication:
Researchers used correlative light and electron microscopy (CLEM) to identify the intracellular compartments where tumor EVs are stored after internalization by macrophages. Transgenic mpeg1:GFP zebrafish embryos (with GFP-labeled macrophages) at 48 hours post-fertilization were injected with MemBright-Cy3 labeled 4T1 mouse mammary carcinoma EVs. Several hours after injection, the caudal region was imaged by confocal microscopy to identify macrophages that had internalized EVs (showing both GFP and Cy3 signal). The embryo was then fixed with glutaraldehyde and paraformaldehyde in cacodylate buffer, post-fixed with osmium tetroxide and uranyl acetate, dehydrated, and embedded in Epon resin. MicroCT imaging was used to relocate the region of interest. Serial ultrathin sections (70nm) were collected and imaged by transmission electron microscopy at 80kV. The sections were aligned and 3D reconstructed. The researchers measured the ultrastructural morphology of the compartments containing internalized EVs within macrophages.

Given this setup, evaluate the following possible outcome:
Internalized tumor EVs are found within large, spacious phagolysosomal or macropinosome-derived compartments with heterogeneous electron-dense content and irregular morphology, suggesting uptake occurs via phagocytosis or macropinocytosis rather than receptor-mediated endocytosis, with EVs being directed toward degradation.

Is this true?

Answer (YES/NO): NO